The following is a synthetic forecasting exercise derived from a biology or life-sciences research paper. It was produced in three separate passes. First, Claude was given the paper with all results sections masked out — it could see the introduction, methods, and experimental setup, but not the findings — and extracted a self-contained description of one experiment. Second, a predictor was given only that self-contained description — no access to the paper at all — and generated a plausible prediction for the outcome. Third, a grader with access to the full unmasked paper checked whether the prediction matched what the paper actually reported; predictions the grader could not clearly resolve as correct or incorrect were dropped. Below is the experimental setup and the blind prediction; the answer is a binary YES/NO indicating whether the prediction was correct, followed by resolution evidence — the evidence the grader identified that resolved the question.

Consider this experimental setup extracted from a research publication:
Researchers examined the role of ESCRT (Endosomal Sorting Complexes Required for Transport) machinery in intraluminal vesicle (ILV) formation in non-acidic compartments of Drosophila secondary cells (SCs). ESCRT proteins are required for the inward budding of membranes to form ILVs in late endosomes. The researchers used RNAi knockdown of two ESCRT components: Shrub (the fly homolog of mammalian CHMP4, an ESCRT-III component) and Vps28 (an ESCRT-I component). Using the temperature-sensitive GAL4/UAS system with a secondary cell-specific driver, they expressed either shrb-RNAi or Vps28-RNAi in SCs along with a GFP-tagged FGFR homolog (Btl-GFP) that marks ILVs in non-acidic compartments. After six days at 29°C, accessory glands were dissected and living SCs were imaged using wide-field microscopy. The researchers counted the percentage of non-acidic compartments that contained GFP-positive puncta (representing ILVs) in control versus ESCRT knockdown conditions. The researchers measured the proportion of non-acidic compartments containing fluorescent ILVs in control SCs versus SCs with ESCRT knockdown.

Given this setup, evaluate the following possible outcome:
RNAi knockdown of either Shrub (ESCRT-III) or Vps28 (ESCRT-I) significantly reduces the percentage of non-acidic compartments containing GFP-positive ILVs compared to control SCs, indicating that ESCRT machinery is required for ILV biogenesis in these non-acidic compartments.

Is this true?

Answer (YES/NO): YES